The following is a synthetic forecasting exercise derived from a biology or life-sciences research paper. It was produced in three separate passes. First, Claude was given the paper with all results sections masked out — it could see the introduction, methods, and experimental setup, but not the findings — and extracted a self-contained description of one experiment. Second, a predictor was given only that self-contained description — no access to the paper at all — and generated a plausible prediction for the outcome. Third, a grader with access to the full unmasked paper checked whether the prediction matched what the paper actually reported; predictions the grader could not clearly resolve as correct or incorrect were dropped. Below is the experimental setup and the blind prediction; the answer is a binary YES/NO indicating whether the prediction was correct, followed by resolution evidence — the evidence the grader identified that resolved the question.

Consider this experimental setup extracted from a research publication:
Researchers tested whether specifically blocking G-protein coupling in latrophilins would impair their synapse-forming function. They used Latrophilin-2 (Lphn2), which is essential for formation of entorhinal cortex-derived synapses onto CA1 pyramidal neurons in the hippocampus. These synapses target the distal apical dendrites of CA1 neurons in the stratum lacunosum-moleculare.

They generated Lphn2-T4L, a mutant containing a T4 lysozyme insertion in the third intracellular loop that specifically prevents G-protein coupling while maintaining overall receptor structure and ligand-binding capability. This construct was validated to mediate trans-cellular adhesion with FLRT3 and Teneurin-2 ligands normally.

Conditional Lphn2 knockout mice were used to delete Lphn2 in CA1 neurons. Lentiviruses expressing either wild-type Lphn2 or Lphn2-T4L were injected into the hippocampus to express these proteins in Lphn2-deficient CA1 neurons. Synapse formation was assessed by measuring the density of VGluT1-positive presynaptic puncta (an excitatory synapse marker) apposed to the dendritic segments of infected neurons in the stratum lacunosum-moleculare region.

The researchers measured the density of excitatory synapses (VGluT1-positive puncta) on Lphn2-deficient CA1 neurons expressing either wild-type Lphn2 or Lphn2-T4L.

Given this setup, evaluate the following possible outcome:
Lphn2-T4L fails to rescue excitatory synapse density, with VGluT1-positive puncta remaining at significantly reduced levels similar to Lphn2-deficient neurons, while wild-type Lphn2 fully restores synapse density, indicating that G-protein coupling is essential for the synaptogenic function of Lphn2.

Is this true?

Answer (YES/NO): YES